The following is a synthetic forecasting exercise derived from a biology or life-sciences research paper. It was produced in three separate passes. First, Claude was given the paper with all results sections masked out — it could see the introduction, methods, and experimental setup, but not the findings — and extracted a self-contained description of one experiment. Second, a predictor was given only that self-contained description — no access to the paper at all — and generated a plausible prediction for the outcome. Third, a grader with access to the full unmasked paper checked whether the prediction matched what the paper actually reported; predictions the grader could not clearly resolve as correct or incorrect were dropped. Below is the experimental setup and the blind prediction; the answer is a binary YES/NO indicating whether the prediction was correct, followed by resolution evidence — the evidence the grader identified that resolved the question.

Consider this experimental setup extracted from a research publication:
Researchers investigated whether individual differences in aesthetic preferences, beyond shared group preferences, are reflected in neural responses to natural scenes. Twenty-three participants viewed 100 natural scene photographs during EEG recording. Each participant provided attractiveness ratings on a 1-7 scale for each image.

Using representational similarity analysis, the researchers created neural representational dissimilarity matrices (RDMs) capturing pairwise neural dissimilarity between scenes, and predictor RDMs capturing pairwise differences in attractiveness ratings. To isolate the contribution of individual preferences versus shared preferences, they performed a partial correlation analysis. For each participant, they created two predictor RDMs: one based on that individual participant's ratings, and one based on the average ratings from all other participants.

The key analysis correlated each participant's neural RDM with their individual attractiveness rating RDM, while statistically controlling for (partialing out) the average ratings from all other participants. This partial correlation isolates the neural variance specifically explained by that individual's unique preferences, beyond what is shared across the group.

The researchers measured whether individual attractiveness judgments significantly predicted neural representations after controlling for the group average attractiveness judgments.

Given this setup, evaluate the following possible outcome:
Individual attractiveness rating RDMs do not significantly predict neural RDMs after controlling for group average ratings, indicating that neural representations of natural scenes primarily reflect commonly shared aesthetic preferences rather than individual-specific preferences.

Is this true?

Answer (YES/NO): NO